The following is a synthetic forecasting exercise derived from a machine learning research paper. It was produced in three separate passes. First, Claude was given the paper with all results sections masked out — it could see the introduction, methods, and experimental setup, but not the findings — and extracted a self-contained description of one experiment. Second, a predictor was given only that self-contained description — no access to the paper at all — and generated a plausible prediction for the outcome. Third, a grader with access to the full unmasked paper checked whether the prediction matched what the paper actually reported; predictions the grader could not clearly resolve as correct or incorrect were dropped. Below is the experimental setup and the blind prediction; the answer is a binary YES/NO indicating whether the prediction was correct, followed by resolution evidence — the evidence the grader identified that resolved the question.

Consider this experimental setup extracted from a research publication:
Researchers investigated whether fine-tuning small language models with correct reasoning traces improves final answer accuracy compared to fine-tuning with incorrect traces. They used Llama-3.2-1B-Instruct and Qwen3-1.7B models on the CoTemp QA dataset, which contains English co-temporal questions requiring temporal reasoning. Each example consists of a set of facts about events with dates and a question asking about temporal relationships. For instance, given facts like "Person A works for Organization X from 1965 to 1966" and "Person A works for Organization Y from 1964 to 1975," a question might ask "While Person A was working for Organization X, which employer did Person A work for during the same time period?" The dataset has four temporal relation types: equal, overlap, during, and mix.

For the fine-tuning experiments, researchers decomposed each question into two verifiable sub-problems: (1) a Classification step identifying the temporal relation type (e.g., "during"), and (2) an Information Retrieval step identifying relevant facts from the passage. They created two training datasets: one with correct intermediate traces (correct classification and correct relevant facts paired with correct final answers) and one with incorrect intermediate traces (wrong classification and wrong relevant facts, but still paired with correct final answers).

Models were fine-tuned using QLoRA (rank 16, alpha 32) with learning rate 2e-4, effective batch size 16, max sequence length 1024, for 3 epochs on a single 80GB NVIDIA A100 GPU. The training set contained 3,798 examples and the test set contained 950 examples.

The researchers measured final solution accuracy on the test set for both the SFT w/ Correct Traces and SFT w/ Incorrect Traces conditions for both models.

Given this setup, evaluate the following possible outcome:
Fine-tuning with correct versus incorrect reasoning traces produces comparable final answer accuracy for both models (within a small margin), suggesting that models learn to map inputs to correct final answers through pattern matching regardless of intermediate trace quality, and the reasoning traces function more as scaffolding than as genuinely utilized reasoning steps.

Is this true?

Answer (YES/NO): NO